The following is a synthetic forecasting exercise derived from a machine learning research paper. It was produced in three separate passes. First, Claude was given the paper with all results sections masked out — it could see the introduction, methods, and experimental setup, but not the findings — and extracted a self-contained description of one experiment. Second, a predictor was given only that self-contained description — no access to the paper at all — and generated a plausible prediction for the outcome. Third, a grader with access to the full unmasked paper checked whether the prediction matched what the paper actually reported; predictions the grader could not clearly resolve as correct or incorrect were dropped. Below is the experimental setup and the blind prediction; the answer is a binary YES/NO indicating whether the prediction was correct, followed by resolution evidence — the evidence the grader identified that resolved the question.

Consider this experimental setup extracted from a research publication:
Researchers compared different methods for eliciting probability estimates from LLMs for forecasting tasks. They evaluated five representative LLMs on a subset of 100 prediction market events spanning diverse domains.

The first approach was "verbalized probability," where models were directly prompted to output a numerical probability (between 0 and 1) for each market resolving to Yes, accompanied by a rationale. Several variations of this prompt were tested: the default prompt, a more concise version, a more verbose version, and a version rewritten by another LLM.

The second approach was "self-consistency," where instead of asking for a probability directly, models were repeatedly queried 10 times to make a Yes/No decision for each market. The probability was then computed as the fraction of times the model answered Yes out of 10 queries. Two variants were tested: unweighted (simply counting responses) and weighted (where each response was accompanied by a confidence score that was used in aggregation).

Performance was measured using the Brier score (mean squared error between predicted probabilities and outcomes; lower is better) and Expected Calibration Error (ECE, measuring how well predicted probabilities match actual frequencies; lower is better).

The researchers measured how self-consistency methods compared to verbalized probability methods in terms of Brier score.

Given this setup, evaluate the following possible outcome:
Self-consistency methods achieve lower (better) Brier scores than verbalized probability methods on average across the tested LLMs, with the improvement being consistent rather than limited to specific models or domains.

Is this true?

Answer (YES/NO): NO